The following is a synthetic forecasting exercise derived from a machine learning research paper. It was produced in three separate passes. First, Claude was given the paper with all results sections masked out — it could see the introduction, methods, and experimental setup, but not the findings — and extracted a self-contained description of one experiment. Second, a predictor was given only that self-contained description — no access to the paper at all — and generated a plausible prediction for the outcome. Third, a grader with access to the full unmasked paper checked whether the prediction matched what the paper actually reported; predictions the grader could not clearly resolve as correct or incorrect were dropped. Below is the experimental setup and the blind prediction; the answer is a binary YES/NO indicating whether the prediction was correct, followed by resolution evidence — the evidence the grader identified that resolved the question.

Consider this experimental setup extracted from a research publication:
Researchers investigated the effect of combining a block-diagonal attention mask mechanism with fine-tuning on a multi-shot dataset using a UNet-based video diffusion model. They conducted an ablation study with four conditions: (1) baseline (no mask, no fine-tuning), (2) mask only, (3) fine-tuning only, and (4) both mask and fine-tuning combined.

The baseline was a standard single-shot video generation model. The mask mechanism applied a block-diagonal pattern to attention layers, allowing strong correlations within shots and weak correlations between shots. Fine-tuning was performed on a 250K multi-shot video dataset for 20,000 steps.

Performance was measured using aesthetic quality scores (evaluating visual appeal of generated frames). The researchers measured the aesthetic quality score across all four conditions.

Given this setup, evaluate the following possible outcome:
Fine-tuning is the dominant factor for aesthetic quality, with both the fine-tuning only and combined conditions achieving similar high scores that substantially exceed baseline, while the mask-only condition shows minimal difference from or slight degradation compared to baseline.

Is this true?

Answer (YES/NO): NO